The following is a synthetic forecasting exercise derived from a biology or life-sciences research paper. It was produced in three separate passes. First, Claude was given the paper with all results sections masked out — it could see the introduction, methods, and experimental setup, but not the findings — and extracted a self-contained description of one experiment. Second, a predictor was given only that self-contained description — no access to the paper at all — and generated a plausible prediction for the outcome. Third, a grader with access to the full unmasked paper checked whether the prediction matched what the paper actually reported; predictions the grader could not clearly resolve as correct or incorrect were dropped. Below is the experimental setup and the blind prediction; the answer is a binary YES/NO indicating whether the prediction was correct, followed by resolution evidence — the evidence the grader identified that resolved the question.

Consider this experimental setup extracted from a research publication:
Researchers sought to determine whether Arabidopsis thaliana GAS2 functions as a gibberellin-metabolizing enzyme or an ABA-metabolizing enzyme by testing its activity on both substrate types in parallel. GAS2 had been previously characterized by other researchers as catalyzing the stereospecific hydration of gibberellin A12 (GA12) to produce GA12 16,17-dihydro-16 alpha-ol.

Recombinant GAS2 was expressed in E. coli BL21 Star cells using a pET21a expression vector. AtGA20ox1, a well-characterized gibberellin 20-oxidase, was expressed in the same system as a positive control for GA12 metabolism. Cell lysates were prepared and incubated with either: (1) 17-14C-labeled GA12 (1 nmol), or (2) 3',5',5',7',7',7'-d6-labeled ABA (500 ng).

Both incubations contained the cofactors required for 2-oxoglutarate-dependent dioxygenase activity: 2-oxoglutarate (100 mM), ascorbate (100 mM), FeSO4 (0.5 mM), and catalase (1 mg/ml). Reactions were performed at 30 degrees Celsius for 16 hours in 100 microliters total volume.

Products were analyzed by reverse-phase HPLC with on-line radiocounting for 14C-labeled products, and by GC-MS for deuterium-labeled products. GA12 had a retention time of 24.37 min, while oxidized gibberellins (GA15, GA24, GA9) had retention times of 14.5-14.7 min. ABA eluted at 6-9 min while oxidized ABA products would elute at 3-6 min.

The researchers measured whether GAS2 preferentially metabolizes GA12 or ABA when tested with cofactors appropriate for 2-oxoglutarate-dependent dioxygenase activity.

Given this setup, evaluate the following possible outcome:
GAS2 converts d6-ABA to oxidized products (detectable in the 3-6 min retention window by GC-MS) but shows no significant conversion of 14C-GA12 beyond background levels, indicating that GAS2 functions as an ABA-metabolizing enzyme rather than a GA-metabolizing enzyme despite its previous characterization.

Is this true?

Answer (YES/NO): YES